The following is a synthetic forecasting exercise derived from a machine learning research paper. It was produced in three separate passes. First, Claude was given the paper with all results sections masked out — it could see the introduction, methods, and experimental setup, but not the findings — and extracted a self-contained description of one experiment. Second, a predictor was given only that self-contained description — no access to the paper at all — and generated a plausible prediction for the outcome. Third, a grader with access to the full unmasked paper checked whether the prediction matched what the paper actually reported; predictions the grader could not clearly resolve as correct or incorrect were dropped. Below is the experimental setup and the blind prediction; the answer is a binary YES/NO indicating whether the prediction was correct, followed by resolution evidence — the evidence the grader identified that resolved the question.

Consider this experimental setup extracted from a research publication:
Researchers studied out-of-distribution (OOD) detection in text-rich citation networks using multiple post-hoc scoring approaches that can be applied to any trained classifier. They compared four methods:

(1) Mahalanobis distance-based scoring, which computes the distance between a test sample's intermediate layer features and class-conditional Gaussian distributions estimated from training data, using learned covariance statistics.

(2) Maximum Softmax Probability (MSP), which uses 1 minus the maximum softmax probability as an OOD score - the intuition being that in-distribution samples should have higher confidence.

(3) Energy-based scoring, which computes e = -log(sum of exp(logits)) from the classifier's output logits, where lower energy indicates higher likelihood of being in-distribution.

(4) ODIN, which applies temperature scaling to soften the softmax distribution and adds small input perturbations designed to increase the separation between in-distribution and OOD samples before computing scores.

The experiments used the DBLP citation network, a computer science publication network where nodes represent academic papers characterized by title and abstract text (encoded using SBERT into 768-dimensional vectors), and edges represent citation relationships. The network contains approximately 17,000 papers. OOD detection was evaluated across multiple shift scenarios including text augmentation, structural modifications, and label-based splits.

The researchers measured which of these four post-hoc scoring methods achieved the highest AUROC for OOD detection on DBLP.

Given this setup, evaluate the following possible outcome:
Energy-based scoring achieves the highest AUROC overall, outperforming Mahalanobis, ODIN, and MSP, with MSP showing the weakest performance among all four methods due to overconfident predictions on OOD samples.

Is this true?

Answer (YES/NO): NO